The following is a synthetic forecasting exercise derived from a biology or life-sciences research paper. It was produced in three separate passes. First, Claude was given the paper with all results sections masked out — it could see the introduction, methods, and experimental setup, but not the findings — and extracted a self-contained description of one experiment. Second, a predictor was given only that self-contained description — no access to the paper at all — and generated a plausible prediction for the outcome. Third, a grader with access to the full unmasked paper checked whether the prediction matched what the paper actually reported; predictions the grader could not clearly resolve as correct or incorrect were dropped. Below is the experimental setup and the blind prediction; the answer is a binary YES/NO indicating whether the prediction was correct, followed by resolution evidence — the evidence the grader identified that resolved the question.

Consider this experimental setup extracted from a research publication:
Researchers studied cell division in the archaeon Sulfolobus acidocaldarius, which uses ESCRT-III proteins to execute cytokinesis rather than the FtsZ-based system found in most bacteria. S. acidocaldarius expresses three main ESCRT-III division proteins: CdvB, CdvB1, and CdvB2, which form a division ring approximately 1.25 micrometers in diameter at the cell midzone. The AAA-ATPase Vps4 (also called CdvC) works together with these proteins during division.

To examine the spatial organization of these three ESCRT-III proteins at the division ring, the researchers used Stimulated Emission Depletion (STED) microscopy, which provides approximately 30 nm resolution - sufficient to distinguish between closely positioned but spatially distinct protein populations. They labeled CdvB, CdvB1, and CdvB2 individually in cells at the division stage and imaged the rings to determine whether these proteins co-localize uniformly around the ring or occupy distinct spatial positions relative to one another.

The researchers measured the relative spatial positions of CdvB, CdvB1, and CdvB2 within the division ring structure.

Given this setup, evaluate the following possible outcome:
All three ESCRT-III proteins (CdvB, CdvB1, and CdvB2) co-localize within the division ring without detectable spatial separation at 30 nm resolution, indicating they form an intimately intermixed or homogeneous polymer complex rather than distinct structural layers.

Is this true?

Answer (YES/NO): NO